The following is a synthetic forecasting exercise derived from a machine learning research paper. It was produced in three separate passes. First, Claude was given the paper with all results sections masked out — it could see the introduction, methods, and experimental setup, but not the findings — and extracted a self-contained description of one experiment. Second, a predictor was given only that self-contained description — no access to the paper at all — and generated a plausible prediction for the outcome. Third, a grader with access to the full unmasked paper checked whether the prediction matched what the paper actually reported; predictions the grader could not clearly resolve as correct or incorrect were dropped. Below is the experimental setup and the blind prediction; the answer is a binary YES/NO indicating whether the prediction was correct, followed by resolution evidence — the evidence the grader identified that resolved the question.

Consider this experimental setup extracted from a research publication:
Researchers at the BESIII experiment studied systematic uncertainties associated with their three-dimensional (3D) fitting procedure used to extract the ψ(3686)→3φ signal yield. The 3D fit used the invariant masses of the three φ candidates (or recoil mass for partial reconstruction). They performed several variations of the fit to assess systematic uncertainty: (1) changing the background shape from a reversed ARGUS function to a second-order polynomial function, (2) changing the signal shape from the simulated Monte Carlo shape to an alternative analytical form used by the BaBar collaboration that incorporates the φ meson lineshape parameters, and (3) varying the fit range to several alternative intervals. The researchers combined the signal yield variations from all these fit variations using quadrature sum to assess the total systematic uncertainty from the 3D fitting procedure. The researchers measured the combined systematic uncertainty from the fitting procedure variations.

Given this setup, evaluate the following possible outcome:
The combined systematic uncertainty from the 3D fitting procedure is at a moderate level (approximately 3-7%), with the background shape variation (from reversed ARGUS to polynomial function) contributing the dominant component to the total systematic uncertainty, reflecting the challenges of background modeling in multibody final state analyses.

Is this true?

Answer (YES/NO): NO